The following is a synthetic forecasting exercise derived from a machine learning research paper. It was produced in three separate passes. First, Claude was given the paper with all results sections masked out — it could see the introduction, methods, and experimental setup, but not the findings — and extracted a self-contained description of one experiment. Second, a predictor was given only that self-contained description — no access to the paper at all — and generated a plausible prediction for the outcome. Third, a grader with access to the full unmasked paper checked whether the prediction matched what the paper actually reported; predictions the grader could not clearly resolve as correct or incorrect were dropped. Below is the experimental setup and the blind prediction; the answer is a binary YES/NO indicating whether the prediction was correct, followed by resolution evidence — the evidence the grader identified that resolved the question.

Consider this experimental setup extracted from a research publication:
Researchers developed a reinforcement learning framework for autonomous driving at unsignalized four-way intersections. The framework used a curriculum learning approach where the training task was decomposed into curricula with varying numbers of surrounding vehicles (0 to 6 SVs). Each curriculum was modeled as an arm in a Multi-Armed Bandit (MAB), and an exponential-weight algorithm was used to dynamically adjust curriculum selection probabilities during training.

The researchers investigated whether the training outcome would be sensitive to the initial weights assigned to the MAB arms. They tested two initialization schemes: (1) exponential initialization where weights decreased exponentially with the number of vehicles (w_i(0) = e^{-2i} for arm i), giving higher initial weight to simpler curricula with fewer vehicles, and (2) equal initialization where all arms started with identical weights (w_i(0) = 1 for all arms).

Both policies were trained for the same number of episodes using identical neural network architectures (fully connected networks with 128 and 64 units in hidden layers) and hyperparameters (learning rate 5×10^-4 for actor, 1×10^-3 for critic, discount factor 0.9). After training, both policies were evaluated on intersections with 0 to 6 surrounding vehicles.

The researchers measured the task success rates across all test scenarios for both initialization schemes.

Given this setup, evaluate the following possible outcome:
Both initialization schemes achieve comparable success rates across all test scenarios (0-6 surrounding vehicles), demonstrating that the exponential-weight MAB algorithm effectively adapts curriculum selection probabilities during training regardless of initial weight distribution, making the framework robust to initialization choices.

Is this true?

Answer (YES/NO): YES